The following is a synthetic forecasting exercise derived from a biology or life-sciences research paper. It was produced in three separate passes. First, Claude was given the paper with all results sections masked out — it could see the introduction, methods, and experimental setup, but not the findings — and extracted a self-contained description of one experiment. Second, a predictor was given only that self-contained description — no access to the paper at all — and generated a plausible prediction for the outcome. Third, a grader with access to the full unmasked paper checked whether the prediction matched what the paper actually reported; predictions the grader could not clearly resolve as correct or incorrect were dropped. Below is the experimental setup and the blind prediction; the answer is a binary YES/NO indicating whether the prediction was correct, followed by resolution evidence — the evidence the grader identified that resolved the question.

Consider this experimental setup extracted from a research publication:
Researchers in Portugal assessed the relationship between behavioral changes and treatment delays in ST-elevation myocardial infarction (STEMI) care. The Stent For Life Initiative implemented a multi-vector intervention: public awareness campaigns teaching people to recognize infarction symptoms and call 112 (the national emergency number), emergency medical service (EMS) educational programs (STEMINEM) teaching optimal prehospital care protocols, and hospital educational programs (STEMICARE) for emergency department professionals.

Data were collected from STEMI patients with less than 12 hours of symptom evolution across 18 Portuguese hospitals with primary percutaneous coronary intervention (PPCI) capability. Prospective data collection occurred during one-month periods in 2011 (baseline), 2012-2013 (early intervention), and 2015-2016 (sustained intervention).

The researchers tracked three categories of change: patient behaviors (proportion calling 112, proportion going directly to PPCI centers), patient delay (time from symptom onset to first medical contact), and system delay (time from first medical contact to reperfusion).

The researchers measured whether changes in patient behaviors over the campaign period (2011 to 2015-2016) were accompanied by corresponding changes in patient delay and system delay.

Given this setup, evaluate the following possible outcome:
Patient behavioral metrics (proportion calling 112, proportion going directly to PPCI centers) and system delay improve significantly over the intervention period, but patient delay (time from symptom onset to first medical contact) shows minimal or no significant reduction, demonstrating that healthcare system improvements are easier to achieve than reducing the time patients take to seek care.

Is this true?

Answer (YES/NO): NO